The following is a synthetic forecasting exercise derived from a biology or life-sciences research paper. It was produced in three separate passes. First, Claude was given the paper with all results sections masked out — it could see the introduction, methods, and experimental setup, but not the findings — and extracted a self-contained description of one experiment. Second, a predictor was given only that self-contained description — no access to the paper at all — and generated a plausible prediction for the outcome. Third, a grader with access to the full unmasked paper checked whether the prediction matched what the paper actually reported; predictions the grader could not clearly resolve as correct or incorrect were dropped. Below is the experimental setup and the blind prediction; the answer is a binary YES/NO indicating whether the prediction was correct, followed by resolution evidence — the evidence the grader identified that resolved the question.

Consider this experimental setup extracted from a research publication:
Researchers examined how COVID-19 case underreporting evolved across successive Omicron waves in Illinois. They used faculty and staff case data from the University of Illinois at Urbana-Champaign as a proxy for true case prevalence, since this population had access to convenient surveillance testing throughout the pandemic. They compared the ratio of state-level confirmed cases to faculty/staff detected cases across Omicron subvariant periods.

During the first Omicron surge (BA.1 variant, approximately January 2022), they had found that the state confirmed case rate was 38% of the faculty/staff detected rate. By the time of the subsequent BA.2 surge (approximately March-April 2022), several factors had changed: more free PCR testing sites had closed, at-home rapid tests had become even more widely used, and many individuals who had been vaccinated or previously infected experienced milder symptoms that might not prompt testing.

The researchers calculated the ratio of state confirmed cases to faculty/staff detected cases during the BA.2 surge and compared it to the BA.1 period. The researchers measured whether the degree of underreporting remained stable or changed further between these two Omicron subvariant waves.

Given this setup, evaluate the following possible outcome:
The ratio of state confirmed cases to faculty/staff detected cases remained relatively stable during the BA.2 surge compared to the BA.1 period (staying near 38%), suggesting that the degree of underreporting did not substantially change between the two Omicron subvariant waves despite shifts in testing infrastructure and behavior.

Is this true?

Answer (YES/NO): NO